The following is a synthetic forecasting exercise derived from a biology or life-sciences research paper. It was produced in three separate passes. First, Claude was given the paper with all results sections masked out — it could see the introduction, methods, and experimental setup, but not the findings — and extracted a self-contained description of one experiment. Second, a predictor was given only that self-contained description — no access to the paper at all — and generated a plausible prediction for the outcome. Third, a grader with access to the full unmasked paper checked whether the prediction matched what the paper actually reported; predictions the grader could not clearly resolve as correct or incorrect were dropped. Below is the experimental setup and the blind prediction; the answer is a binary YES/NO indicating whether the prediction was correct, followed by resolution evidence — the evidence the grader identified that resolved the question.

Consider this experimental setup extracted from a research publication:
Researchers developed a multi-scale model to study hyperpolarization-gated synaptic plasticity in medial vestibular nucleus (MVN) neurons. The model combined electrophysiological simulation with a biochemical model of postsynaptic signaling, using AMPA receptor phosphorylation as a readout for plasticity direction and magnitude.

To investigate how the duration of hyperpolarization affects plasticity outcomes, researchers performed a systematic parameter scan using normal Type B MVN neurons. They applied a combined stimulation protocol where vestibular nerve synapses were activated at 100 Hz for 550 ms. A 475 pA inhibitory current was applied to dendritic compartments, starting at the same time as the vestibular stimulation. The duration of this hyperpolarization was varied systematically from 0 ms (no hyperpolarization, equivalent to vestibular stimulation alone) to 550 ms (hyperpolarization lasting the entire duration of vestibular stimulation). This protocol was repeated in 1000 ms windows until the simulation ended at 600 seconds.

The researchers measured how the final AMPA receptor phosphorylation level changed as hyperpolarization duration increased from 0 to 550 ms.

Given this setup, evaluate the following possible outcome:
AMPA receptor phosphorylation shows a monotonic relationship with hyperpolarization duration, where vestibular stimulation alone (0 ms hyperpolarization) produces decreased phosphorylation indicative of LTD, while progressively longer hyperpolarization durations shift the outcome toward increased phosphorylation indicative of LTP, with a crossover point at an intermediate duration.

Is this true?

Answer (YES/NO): NO